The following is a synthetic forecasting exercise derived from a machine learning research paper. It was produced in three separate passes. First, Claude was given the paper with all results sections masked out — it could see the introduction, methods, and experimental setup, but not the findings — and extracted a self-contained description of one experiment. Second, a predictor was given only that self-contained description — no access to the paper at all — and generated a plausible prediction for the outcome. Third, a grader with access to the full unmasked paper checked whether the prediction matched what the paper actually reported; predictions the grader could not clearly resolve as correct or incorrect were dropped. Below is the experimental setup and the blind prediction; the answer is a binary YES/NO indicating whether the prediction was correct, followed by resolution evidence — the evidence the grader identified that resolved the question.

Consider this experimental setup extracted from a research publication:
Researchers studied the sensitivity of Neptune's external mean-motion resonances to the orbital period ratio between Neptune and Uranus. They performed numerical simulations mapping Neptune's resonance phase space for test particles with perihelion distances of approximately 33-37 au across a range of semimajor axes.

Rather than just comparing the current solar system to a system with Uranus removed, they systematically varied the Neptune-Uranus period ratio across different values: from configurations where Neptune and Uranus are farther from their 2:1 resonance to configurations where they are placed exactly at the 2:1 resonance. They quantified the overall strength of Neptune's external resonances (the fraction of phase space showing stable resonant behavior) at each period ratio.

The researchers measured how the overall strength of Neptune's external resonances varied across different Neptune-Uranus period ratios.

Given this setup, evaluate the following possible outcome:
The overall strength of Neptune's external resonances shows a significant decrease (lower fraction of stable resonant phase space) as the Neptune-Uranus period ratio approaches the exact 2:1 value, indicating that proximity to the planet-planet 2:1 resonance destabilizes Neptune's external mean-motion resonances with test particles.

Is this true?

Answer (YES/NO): YES